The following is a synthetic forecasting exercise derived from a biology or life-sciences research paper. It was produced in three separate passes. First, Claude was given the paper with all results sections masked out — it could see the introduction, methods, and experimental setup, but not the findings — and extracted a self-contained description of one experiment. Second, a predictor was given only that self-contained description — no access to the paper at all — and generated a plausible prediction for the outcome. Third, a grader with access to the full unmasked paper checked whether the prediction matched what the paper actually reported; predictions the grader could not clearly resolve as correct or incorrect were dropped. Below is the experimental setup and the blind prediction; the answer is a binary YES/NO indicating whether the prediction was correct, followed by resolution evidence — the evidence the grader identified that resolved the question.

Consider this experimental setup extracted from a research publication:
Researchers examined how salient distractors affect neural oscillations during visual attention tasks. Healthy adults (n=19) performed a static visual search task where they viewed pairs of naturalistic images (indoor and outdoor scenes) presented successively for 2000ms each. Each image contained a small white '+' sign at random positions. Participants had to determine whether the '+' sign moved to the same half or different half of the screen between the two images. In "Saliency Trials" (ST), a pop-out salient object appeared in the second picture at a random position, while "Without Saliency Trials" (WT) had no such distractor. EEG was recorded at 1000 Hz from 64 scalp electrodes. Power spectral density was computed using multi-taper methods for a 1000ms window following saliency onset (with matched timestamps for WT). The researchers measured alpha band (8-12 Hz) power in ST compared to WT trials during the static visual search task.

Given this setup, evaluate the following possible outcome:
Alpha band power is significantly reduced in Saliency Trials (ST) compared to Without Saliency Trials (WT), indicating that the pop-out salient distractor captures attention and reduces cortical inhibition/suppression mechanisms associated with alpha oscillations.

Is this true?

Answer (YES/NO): NO